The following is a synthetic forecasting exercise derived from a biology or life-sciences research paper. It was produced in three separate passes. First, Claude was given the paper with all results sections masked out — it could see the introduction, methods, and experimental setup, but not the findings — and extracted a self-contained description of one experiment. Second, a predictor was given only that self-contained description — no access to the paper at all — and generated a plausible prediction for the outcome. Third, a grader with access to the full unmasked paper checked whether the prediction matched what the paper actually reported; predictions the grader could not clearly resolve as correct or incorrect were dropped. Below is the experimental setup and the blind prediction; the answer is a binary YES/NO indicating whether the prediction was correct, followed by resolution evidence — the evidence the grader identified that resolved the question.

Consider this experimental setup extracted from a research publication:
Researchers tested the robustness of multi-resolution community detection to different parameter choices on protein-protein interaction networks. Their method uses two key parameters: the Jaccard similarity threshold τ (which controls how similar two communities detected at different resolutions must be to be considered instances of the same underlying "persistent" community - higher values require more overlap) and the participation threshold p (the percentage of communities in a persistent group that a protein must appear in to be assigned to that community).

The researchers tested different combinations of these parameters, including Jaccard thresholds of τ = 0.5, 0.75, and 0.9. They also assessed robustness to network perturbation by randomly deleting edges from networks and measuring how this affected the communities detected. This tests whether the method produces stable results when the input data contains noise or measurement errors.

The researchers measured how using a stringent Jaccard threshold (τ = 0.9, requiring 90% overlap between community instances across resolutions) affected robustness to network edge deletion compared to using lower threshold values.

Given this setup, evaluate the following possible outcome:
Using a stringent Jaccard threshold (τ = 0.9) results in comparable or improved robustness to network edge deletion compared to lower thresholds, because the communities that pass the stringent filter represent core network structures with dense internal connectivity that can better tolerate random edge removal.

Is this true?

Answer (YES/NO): NO